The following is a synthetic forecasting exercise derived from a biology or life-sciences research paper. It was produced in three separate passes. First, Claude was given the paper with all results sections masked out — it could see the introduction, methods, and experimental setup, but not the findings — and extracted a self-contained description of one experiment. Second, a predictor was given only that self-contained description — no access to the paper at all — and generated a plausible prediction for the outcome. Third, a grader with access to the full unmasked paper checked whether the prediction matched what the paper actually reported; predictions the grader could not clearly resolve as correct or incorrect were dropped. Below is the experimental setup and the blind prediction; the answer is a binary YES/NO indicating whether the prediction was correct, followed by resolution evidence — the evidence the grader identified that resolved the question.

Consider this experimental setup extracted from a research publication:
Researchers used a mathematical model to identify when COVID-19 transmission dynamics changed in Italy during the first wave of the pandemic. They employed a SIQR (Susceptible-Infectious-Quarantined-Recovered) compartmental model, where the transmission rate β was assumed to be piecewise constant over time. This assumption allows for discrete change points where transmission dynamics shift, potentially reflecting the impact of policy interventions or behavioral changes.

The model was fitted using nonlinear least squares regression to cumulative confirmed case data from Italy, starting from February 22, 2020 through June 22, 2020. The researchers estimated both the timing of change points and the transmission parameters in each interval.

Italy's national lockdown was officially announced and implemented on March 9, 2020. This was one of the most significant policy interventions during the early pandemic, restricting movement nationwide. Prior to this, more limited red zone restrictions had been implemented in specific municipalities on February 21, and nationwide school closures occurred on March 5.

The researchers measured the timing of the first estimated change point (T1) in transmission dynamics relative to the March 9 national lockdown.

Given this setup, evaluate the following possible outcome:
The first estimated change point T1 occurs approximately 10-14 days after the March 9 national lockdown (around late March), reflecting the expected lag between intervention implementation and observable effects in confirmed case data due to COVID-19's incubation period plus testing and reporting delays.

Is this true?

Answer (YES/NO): NO